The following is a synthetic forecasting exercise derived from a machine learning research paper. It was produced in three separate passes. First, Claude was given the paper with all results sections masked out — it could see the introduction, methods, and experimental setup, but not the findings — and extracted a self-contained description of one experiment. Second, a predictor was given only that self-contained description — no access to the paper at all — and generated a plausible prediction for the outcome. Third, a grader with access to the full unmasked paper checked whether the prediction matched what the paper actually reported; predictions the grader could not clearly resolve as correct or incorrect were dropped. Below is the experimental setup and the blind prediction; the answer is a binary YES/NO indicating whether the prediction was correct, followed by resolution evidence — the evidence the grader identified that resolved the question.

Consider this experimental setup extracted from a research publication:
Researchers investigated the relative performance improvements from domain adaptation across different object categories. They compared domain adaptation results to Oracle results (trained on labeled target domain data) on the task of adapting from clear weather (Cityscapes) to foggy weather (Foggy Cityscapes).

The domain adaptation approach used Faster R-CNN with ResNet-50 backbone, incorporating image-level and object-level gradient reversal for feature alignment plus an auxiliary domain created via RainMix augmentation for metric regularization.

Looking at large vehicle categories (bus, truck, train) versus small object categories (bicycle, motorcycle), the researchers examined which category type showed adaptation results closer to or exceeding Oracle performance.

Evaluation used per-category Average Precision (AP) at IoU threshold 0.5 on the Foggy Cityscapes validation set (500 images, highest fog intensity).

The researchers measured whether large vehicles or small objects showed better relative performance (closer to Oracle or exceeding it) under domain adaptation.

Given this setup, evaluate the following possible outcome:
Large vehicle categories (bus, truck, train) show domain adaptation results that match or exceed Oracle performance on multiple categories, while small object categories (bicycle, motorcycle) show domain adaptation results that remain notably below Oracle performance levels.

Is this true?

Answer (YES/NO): YES